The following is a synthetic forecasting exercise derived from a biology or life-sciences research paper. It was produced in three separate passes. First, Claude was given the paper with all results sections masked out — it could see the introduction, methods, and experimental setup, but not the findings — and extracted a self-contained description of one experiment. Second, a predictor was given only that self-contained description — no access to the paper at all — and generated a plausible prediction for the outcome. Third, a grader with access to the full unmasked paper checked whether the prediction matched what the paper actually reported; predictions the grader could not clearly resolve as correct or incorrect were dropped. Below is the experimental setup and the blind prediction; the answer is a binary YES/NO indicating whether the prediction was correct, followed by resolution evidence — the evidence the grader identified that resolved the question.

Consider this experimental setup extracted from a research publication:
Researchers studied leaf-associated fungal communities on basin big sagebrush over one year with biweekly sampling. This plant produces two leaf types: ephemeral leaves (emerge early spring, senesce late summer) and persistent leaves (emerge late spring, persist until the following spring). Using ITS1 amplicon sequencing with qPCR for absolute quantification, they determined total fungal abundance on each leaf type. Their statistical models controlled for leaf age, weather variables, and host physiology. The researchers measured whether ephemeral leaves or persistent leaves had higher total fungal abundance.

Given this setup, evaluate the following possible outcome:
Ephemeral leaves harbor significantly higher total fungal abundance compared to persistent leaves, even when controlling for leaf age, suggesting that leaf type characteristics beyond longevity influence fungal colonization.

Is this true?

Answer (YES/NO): YES